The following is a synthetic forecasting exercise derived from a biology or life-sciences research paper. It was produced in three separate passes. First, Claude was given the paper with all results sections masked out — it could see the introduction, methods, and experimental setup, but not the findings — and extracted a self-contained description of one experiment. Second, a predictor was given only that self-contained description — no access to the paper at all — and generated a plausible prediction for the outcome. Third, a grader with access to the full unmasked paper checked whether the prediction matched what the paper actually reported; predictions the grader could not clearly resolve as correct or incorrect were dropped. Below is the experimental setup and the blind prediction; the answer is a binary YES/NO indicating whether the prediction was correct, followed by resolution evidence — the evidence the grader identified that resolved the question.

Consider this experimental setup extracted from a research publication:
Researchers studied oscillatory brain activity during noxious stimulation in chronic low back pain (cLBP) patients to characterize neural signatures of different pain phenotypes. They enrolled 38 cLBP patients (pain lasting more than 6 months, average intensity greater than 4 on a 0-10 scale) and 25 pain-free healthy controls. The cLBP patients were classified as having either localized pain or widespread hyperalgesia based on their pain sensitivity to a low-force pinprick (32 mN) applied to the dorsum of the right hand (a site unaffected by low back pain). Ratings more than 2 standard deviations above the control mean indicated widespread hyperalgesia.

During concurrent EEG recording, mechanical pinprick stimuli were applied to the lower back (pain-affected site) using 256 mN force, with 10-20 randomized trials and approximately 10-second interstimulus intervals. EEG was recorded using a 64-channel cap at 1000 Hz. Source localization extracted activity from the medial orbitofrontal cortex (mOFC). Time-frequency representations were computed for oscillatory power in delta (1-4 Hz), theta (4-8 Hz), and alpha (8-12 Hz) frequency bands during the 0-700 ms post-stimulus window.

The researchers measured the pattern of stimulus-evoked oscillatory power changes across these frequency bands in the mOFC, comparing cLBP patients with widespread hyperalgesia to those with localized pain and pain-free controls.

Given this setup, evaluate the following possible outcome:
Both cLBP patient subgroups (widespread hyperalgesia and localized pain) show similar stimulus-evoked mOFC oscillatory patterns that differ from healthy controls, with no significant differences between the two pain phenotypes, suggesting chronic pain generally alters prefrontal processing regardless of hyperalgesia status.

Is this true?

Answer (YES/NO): NO